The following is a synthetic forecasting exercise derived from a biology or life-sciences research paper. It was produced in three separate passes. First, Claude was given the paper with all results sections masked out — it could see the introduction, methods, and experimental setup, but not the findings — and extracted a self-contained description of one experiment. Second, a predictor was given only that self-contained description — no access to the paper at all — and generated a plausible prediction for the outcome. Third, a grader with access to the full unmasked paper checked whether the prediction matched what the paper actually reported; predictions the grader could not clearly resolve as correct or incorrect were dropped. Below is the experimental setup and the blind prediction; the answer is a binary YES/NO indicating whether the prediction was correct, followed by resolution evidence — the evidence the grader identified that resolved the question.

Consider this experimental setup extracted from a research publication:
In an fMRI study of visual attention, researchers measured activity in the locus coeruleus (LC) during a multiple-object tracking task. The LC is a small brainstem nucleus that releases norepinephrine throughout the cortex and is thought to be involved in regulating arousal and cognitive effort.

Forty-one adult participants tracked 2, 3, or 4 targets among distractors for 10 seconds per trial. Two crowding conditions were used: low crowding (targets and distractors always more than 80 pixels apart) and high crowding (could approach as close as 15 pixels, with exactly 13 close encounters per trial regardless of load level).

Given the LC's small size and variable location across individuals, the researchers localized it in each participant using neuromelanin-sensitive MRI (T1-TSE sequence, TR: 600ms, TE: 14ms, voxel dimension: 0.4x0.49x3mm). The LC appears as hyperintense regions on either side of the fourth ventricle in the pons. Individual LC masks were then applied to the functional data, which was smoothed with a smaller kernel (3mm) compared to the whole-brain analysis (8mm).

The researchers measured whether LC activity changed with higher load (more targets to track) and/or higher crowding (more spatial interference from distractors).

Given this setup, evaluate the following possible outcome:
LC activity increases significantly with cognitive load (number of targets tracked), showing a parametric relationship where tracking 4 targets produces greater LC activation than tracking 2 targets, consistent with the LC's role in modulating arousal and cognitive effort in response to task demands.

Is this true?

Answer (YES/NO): YES